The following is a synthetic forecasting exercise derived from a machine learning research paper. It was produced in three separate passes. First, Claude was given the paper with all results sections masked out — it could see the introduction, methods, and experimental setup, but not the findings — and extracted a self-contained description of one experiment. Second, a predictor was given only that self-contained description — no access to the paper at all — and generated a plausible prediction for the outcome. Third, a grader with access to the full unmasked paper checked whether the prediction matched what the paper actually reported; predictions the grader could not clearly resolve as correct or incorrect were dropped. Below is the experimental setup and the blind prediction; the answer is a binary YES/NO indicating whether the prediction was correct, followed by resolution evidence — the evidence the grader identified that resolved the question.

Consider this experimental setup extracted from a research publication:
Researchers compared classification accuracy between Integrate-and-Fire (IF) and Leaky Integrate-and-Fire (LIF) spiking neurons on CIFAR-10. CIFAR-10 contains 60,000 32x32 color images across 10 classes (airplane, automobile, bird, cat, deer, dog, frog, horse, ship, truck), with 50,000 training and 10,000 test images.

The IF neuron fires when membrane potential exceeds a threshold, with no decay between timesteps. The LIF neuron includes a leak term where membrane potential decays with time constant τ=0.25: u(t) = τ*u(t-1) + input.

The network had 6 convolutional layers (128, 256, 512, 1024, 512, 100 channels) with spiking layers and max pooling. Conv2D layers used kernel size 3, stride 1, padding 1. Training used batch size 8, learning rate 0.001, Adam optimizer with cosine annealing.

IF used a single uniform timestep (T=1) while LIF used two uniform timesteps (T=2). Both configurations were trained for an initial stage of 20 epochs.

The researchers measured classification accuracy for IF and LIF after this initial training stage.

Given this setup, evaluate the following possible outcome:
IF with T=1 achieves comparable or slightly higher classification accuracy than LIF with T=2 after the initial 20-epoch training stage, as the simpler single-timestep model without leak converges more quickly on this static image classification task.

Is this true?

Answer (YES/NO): YES